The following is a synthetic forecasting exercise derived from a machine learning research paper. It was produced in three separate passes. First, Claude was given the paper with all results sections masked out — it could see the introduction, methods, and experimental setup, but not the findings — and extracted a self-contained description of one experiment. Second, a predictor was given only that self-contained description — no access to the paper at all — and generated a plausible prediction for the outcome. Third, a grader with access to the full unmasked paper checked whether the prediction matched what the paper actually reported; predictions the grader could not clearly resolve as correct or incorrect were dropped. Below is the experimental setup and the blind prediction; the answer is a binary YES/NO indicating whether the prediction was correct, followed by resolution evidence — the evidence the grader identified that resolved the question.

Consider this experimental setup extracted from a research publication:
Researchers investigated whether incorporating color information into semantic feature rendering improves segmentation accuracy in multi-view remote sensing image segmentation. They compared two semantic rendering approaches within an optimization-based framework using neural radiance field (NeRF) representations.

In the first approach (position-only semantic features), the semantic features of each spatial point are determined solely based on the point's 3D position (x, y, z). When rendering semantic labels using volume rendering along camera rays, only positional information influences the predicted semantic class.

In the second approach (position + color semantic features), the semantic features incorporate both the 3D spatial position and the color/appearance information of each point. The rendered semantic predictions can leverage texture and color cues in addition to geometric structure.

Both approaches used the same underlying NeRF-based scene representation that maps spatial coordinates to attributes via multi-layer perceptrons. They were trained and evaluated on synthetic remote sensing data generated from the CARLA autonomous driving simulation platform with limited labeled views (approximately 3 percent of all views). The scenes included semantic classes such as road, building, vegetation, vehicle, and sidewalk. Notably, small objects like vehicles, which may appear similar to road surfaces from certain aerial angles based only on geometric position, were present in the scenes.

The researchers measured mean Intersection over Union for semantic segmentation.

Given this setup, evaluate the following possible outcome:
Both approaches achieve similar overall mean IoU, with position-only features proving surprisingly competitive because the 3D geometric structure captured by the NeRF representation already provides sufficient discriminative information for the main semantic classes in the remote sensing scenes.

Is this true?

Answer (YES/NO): NO